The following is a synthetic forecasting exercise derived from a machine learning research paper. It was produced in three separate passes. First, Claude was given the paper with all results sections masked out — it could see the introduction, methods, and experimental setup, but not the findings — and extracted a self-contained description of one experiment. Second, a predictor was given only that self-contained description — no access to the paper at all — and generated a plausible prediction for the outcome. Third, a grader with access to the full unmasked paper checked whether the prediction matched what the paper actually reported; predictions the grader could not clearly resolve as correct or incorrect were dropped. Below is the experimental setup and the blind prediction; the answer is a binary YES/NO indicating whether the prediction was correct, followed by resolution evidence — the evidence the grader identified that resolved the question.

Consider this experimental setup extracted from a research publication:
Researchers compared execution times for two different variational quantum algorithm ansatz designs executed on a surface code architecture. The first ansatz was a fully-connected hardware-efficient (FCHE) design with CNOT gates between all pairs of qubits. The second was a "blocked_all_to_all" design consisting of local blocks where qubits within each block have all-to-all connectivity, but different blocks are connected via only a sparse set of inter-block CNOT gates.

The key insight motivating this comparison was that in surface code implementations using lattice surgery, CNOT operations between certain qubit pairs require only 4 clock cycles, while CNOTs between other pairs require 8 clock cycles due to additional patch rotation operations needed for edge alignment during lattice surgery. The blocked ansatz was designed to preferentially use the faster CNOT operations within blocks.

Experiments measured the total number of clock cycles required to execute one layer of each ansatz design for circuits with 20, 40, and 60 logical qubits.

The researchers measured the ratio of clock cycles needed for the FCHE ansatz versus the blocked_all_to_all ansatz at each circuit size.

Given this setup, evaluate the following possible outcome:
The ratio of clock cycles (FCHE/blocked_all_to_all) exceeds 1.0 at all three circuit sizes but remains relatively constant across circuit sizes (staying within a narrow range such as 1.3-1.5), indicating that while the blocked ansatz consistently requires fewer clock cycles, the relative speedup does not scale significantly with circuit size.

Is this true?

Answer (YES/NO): NO